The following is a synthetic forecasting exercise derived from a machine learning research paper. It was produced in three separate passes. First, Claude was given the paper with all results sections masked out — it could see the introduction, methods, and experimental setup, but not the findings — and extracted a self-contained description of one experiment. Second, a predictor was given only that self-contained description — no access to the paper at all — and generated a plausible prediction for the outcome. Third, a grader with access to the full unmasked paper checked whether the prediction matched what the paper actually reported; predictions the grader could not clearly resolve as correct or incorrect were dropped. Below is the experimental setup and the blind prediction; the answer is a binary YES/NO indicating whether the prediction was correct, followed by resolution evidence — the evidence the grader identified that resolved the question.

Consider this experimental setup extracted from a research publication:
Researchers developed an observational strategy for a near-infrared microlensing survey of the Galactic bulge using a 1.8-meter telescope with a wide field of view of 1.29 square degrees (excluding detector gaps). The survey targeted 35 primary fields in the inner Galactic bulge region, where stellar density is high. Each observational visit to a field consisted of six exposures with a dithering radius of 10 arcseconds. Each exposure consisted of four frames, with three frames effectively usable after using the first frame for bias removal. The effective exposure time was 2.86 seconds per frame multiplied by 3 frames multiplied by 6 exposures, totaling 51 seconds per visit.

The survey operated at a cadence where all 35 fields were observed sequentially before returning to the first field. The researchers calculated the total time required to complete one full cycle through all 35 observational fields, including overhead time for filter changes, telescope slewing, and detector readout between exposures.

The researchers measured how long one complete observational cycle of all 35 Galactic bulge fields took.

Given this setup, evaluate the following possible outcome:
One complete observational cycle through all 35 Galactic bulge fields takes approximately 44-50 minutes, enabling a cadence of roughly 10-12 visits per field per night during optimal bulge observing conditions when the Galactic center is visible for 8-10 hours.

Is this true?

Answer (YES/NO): NO